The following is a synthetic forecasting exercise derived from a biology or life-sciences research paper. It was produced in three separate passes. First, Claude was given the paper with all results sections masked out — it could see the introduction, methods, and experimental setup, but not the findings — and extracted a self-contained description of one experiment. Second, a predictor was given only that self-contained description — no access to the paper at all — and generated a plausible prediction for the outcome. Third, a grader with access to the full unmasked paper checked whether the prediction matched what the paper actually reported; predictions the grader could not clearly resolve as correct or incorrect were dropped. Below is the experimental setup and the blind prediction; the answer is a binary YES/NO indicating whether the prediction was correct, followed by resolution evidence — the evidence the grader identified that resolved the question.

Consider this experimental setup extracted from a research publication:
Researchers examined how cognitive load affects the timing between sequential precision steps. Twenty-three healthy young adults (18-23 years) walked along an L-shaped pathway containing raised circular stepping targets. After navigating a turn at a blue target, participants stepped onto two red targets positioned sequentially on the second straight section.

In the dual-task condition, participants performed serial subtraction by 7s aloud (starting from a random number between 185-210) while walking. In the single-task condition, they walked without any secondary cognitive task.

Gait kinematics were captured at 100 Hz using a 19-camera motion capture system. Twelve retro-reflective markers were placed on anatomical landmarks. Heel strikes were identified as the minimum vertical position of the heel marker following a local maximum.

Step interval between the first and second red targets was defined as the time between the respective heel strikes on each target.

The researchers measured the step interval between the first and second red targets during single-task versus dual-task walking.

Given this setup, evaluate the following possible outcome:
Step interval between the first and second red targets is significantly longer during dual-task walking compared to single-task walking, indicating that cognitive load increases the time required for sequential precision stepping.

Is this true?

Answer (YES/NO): YES